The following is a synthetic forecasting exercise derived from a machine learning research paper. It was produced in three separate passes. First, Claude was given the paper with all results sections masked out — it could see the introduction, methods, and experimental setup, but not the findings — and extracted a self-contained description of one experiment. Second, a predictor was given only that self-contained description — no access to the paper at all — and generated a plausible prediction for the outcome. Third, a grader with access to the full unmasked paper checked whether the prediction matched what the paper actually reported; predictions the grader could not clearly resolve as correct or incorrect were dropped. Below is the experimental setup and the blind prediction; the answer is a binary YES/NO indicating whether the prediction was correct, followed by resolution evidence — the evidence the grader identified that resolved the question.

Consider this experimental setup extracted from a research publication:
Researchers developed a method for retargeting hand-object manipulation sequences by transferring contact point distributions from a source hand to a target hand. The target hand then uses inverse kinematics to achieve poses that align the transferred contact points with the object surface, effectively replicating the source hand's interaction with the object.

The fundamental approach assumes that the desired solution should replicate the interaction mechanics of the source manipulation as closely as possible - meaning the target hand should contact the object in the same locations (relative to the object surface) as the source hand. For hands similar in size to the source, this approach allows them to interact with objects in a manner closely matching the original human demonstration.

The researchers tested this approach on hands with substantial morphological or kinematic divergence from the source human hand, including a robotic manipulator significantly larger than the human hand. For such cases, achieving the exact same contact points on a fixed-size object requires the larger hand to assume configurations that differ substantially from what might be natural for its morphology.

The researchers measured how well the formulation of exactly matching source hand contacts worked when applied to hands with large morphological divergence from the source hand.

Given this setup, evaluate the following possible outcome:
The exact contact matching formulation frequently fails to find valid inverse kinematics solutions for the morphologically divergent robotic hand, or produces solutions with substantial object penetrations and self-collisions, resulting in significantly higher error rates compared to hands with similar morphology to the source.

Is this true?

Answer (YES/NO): NO